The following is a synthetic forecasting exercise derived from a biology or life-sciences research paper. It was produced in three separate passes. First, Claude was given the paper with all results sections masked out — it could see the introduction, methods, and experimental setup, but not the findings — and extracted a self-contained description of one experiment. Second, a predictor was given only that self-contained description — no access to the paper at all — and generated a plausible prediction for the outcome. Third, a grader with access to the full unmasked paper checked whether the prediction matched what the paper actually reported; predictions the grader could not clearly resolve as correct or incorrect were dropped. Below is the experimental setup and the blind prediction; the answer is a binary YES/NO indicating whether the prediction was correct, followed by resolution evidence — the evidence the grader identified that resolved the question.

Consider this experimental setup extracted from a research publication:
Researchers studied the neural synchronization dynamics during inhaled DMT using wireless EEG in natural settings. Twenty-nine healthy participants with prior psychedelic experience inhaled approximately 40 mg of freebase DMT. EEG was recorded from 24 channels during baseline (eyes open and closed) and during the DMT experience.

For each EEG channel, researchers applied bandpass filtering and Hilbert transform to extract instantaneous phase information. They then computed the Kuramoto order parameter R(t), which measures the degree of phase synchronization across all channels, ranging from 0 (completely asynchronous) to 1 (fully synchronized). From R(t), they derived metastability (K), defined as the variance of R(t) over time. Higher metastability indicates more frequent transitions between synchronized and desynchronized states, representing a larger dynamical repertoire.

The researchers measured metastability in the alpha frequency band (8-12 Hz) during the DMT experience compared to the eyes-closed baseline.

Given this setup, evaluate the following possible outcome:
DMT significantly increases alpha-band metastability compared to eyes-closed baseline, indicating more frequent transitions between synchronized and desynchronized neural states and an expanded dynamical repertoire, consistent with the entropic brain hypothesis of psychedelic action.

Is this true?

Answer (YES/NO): NO